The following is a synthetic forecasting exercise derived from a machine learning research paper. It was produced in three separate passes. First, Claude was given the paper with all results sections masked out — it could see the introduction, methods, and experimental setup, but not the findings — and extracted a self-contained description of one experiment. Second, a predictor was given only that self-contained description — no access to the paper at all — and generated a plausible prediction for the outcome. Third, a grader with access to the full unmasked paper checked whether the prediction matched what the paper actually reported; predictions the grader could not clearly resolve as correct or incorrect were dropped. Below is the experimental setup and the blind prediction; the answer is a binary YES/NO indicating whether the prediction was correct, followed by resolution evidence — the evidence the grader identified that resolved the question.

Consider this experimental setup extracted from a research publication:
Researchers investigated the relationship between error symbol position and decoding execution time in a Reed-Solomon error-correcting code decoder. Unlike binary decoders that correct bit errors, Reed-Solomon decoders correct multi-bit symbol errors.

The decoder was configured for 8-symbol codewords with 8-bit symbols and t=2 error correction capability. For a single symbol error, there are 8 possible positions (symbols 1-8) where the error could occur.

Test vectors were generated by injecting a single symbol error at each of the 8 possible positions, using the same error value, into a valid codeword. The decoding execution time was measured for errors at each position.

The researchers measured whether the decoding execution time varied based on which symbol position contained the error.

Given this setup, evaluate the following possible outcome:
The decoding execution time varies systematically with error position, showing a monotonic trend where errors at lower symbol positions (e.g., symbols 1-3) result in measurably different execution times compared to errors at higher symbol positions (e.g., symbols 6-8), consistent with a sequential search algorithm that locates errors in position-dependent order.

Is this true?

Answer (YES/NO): NO